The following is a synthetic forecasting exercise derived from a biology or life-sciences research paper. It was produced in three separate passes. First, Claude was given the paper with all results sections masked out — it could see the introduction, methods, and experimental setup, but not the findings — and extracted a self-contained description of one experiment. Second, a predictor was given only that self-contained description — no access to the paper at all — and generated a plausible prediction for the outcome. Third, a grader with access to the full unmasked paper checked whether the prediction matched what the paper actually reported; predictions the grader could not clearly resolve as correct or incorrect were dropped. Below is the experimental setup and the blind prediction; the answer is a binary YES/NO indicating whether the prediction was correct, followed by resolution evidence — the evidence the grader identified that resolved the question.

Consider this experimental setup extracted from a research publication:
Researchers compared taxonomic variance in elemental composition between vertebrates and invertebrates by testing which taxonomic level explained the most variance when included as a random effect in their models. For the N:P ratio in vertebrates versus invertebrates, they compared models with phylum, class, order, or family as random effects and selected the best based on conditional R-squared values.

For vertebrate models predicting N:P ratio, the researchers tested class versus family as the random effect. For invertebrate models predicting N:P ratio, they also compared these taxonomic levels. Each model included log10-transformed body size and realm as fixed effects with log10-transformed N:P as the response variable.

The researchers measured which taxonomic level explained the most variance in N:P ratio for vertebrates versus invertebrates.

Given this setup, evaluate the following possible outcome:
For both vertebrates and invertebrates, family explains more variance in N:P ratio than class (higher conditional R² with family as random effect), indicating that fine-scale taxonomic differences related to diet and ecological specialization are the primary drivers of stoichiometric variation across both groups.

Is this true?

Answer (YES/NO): NO